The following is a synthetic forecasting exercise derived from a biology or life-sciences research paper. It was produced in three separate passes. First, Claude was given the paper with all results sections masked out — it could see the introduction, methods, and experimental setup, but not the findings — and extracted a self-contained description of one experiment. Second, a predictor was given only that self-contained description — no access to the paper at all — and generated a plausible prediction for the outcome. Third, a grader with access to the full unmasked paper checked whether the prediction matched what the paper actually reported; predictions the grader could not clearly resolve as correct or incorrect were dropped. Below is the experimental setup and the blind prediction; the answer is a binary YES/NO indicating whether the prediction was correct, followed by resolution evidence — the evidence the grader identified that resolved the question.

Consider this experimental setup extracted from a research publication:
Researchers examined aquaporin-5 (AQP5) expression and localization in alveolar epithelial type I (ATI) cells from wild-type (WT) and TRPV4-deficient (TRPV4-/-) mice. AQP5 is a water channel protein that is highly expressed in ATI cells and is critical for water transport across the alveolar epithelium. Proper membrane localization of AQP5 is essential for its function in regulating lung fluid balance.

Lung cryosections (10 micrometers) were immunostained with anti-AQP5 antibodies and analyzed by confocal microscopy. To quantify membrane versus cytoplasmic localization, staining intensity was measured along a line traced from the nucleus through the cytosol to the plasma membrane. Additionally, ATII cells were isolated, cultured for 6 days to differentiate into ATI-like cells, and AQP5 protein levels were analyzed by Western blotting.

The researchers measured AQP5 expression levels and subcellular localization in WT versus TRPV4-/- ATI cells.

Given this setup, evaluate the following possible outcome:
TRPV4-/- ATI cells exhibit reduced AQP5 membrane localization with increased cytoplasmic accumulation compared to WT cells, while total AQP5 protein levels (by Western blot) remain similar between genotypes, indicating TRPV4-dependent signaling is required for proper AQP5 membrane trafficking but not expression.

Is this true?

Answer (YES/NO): NO